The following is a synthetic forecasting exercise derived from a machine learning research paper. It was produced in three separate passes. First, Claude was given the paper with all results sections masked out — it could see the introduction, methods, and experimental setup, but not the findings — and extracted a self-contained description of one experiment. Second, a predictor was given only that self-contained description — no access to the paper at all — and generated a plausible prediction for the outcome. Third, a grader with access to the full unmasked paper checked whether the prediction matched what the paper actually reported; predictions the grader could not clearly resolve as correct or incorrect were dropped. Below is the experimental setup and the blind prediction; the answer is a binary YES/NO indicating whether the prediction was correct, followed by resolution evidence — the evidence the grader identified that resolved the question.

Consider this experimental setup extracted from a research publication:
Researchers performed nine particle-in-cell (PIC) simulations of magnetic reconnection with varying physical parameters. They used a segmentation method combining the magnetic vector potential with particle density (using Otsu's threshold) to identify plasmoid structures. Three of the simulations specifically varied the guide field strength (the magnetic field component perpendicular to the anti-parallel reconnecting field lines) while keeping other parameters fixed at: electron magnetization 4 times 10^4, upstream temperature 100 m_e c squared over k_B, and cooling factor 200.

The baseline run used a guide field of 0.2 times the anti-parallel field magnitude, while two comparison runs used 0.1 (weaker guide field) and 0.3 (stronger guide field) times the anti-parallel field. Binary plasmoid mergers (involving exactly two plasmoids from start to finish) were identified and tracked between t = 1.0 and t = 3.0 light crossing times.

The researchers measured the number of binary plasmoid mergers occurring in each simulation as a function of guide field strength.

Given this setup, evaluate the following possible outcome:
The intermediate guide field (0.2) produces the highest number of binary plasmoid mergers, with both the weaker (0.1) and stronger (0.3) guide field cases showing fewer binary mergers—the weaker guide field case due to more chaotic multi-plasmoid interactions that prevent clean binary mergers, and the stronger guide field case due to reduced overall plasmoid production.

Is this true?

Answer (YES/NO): NO